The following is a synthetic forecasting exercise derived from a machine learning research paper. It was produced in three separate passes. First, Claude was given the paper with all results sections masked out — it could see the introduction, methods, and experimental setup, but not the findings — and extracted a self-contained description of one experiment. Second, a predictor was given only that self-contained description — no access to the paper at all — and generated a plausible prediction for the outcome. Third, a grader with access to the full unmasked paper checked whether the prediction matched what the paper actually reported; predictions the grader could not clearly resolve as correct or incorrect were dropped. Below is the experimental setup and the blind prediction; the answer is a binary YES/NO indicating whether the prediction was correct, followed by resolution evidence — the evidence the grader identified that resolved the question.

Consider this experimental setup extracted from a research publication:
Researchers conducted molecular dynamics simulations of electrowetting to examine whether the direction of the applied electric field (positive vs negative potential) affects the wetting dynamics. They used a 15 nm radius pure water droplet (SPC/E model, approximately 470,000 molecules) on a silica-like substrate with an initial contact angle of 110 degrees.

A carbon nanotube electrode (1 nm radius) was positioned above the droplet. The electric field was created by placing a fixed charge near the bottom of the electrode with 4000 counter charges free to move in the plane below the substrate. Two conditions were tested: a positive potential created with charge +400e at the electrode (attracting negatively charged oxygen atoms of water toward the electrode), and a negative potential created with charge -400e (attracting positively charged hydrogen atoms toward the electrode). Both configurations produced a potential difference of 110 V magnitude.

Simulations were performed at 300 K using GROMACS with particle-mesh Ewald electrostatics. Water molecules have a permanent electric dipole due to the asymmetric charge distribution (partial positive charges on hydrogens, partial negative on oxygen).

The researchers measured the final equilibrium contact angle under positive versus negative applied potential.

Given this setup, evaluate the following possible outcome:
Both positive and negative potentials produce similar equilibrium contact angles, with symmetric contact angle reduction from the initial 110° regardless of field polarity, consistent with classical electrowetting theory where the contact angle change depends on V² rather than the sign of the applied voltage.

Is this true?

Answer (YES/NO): YES